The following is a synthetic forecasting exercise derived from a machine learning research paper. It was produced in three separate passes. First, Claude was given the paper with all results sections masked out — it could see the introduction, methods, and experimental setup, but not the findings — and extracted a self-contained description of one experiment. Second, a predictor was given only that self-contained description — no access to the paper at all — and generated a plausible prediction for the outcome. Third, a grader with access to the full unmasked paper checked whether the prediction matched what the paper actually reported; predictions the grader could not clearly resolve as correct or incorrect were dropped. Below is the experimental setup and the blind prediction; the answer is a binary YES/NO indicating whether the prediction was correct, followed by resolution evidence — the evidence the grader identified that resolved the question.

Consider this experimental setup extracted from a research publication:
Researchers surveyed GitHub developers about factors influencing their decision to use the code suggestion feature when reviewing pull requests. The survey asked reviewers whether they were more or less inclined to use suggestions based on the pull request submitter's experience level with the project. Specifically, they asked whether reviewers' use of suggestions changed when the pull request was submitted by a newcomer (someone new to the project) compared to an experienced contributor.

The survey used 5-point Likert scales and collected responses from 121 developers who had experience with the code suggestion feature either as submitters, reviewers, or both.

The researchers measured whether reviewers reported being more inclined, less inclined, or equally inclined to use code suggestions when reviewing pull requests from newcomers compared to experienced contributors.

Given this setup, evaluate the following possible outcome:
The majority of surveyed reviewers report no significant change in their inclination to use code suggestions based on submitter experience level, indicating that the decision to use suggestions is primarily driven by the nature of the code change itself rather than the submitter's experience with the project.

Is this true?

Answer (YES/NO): NO